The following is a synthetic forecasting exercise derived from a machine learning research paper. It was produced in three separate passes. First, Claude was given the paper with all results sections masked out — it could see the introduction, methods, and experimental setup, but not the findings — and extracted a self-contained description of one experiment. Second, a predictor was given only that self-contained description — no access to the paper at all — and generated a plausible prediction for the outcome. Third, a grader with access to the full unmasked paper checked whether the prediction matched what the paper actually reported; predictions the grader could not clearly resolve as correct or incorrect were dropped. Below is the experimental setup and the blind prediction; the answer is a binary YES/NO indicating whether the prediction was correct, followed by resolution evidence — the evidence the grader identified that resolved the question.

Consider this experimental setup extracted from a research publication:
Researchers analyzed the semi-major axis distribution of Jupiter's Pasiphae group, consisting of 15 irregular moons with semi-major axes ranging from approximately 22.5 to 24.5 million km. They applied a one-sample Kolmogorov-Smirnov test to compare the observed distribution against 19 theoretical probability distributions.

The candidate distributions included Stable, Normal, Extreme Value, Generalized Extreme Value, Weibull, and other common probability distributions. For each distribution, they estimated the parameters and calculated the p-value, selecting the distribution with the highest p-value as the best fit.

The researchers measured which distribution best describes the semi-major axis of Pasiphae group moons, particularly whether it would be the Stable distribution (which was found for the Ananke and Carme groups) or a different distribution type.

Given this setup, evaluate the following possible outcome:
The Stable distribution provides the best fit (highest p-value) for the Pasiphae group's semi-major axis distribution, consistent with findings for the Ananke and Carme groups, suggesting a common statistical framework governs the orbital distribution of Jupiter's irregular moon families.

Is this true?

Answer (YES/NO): NO